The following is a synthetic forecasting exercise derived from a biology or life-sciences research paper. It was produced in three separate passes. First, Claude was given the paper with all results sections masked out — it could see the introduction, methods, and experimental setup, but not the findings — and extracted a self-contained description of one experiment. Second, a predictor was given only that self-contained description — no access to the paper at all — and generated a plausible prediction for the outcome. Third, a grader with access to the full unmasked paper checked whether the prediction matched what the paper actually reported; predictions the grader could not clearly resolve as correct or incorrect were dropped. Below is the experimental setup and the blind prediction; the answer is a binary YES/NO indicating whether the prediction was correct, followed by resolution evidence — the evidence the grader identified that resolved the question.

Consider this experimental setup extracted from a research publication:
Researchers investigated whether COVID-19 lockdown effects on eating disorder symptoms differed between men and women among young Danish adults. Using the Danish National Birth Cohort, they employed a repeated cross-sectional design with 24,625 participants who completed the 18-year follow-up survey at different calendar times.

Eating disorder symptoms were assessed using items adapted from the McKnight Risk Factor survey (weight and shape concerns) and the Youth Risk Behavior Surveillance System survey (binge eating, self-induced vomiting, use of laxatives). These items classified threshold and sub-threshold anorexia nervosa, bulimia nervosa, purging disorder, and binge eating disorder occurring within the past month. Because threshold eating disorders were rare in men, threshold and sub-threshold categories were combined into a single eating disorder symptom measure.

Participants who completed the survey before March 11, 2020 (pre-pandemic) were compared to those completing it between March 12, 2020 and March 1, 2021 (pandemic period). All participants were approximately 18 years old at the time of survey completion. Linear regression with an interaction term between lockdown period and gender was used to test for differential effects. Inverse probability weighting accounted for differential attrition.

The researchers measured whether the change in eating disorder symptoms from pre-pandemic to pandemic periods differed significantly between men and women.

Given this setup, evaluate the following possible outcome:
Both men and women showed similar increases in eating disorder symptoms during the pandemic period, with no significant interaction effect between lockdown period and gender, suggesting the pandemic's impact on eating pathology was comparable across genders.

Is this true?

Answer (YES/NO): NO